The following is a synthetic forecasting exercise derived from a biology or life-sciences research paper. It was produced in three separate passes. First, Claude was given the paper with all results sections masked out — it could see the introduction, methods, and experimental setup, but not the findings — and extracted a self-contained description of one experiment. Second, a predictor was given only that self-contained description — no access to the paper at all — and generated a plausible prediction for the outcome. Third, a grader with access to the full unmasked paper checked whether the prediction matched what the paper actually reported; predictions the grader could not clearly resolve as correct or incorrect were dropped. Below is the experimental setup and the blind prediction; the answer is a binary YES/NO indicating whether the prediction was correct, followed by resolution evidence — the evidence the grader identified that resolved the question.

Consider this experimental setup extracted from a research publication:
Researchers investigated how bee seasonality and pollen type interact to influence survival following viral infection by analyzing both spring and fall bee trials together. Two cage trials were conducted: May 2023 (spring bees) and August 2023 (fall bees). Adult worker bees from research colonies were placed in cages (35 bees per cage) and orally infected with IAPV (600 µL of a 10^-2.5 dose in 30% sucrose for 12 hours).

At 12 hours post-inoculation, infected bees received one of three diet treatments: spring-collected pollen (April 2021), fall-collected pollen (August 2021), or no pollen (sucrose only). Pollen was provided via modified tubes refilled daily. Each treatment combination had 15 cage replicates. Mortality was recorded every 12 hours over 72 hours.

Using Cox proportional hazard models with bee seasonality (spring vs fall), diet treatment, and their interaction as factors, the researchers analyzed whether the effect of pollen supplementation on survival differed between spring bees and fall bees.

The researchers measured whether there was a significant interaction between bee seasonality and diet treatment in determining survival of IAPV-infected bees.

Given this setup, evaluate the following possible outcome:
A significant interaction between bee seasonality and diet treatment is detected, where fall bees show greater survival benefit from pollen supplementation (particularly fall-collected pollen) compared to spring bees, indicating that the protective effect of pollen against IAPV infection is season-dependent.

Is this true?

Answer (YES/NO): NO